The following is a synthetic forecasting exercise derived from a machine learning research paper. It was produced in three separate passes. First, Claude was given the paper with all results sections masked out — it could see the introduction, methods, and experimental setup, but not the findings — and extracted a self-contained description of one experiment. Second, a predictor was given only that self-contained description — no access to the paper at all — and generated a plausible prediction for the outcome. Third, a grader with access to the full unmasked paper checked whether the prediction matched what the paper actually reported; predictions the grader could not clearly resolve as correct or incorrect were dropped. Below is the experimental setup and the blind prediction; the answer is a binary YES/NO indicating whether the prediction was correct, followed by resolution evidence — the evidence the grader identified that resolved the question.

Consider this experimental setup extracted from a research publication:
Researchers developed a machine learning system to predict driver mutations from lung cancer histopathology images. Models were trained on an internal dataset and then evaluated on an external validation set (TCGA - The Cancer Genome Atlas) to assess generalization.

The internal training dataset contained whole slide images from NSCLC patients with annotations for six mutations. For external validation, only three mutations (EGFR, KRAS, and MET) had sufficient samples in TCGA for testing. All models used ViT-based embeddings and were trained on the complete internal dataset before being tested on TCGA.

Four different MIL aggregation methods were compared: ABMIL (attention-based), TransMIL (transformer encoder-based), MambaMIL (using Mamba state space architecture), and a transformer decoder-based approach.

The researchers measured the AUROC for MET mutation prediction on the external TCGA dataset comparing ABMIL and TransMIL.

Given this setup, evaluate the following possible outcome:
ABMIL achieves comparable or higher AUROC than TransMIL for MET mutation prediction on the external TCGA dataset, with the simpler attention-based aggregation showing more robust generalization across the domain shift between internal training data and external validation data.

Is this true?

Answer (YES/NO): YES